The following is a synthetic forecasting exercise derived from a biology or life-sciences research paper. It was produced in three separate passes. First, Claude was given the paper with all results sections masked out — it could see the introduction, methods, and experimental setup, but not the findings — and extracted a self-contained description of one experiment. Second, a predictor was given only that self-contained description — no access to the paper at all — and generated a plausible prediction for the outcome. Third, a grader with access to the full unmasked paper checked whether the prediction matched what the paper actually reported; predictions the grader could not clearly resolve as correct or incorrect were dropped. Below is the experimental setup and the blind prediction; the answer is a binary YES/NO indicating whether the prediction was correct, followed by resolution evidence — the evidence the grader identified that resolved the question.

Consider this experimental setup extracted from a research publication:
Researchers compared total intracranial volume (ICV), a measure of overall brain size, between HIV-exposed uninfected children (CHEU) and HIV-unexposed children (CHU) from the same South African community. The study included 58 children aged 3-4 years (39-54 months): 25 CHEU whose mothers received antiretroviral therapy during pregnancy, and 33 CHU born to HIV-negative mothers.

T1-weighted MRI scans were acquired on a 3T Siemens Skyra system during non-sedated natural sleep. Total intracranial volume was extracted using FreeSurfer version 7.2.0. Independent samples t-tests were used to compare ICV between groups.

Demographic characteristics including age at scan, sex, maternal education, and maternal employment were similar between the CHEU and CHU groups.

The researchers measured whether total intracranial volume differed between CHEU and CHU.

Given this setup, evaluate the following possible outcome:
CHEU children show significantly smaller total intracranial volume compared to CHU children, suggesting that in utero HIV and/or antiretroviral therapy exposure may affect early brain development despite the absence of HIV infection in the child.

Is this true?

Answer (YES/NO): NO